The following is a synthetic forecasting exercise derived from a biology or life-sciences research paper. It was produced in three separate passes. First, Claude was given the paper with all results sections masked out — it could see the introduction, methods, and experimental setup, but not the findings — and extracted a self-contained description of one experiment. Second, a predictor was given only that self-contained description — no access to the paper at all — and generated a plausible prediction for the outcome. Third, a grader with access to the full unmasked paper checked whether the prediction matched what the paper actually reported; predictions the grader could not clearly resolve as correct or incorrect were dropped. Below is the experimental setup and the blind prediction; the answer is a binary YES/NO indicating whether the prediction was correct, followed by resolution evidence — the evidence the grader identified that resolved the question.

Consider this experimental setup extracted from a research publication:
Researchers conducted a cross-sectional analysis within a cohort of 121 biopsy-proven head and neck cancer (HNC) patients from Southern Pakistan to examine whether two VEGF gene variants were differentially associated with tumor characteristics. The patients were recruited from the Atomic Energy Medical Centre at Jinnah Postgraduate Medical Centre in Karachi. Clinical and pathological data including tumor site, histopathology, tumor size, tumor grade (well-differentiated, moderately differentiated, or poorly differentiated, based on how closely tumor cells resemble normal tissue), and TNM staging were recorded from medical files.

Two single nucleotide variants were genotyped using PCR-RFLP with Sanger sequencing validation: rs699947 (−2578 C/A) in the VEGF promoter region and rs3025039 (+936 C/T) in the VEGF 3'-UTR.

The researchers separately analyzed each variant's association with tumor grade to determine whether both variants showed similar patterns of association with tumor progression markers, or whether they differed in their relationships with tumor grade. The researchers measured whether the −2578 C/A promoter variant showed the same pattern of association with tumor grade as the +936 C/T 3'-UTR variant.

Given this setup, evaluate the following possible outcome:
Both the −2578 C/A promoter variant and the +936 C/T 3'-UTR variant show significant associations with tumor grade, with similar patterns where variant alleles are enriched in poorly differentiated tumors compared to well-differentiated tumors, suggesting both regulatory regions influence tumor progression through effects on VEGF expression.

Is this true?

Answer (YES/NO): NO